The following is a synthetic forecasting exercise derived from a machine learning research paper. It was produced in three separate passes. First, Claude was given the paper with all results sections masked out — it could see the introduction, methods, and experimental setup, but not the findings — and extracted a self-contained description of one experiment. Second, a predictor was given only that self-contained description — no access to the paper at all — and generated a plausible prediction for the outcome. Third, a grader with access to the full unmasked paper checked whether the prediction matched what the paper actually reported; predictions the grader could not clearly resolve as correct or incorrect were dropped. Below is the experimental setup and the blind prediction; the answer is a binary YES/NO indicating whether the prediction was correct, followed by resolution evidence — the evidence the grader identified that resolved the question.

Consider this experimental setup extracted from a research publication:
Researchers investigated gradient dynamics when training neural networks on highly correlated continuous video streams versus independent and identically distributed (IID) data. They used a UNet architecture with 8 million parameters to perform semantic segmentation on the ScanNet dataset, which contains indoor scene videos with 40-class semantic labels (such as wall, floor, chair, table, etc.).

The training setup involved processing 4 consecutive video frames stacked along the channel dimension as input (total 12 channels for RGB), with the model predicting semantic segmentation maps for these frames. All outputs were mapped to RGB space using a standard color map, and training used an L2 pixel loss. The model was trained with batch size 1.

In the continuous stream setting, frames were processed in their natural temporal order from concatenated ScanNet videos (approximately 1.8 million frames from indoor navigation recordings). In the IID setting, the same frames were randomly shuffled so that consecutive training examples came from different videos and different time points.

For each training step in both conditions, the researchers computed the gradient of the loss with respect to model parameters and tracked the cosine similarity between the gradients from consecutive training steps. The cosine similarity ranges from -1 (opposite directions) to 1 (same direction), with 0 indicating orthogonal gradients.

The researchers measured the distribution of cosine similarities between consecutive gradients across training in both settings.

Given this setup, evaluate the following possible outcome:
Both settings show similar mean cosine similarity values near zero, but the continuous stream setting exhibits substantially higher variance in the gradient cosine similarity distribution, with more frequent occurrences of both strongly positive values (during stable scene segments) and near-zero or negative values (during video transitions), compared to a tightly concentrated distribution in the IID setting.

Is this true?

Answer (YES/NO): NO